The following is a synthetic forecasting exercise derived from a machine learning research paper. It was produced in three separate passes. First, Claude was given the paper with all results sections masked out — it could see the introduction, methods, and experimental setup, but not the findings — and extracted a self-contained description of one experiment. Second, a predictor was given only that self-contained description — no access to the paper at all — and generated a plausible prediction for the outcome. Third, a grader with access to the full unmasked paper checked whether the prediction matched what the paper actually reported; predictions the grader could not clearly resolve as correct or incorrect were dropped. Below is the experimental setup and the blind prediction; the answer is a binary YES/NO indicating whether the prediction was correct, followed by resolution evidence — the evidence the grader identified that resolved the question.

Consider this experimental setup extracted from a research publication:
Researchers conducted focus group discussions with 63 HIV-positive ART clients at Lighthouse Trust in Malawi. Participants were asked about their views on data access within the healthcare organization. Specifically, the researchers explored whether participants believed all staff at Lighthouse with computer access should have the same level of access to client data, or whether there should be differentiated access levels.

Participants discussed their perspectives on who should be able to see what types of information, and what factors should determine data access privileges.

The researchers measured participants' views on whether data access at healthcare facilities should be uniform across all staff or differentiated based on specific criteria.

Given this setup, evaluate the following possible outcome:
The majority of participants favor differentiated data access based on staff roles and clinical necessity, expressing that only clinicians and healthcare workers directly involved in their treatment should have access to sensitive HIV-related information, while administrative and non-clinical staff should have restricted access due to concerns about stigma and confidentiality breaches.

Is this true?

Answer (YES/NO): YES